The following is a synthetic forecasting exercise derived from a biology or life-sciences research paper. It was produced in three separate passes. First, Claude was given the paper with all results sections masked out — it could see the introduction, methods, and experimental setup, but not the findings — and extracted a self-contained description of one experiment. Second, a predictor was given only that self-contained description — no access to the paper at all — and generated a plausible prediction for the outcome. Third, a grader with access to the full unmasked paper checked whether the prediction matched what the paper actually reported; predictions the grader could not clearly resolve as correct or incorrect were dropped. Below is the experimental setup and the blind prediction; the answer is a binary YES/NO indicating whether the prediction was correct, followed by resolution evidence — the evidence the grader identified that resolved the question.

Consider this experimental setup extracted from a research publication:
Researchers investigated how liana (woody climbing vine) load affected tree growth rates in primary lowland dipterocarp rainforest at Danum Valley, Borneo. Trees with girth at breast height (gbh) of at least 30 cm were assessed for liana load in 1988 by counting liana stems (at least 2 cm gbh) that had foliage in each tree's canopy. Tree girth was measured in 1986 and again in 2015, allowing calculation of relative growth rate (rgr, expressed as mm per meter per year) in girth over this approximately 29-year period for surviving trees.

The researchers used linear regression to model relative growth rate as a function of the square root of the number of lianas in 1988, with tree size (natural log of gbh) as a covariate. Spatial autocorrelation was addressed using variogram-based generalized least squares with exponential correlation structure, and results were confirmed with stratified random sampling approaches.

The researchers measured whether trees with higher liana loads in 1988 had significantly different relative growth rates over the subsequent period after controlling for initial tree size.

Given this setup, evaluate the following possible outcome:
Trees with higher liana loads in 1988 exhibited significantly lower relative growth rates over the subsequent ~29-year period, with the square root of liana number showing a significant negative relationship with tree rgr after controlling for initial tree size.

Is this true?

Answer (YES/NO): YES